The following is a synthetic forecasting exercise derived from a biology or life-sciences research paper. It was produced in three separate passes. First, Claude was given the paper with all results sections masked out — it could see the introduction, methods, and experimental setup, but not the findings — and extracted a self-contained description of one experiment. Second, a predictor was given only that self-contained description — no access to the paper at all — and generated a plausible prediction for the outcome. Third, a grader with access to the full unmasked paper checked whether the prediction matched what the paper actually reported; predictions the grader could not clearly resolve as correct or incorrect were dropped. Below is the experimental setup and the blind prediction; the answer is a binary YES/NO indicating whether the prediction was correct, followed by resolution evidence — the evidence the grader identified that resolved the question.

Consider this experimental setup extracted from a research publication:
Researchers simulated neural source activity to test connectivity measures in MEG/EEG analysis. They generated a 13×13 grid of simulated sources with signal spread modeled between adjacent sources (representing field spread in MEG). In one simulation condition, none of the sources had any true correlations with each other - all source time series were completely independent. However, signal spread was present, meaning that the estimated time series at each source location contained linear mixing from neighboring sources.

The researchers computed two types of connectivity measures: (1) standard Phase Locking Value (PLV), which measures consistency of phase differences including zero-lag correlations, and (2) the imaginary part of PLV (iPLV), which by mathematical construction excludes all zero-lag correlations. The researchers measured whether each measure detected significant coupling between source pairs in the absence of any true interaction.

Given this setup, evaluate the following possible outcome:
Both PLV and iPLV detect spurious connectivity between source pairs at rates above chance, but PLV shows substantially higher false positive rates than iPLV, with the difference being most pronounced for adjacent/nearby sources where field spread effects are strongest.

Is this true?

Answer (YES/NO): NO